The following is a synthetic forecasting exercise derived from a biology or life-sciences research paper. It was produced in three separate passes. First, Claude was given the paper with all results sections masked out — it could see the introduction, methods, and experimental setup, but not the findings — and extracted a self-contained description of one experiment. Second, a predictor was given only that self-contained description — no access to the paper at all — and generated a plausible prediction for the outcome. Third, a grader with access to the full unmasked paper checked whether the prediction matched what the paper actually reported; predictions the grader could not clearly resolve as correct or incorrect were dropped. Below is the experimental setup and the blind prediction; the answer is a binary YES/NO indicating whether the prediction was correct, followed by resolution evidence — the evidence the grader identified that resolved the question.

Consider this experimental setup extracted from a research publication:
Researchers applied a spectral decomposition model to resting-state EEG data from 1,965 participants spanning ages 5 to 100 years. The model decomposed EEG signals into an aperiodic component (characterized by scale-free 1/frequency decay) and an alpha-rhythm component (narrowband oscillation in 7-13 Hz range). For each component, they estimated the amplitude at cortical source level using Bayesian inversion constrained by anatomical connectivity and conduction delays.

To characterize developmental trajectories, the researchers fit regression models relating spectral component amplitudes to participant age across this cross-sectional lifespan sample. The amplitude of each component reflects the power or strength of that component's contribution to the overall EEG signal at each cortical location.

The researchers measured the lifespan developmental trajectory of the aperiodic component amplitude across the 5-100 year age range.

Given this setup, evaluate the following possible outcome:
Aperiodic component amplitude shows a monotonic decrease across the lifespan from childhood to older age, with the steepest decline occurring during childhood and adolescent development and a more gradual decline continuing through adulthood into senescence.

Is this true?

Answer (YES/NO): NO